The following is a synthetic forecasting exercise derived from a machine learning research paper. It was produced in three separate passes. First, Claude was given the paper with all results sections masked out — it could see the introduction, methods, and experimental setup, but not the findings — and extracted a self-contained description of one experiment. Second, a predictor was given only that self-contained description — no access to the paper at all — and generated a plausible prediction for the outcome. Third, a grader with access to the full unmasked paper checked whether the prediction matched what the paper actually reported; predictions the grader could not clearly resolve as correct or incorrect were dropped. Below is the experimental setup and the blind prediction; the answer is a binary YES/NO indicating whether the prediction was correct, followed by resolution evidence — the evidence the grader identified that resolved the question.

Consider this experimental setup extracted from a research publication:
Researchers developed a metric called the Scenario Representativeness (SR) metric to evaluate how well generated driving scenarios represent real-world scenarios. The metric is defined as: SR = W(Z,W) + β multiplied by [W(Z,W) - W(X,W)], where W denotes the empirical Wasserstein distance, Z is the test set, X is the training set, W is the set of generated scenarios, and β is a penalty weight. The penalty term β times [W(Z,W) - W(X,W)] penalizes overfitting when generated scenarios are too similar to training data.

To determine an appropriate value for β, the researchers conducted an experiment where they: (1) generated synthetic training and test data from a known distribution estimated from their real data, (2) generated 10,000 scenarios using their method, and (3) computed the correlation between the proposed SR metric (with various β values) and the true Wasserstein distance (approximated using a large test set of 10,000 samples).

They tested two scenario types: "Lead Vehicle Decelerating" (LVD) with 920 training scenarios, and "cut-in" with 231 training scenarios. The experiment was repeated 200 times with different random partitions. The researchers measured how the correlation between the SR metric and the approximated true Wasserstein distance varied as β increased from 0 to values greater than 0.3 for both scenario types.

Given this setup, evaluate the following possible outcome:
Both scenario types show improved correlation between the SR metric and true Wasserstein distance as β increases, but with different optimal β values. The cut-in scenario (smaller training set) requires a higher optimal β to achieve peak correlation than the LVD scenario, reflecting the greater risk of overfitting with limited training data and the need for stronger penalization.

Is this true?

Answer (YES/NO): YES